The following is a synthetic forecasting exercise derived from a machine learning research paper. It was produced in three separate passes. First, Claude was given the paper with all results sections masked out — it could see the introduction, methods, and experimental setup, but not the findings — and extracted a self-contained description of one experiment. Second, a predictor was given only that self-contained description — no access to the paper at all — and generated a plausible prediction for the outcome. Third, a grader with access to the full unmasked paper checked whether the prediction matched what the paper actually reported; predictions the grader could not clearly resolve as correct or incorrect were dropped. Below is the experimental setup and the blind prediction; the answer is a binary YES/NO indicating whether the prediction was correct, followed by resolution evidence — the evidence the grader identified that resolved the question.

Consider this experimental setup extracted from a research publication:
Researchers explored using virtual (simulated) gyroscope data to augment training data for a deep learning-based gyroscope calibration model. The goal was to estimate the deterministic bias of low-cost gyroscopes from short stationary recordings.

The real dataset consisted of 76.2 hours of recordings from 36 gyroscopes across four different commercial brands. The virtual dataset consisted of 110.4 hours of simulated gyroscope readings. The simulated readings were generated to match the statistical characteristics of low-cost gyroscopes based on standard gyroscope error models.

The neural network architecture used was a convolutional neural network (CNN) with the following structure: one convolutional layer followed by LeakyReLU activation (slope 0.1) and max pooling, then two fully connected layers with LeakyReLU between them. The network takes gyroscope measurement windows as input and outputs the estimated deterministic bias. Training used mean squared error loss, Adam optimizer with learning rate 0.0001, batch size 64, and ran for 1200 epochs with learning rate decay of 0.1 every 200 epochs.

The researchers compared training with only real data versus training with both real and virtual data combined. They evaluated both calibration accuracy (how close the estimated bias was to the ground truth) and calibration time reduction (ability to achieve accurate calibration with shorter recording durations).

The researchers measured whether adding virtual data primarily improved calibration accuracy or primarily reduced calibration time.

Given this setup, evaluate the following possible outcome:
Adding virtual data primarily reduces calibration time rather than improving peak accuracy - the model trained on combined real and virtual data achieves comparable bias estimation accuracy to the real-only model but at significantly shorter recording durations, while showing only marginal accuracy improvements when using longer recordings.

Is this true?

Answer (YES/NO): NO